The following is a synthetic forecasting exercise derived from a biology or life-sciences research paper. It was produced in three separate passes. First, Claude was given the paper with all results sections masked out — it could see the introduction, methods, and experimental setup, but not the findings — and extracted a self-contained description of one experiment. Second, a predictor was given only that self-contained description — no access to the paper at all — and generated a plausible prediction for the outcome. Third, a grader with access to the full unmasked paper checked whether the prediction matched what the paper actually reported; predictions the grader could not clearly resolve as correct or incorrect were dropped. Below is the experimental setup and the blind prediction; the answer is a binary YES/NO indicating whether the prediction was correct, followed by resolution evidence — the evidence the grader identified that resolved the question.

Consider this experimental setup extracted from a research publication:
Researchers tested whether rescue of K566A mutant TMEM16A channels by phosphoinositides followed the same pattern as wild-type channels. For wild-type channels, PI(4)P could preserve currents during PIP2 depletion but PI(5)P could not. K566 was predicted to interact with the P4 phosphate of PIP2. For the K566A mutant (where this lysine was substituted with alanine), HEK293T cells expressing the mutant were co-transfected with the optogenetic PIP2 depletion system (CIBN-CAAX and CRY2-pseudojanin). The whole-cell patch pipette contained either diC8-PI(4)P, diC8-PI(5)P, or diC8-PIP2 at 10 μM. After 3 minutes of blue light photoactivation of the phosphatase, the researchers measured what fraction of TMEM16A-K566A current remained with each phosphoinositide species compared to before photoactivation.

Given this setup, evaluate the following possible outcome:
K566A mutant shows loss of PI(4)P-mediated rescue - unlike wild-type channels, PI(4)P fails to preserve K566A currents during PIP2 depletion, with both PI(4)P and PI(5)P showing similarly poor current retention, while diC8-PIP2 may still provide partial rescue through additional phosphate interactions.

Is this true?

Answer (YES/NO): NO